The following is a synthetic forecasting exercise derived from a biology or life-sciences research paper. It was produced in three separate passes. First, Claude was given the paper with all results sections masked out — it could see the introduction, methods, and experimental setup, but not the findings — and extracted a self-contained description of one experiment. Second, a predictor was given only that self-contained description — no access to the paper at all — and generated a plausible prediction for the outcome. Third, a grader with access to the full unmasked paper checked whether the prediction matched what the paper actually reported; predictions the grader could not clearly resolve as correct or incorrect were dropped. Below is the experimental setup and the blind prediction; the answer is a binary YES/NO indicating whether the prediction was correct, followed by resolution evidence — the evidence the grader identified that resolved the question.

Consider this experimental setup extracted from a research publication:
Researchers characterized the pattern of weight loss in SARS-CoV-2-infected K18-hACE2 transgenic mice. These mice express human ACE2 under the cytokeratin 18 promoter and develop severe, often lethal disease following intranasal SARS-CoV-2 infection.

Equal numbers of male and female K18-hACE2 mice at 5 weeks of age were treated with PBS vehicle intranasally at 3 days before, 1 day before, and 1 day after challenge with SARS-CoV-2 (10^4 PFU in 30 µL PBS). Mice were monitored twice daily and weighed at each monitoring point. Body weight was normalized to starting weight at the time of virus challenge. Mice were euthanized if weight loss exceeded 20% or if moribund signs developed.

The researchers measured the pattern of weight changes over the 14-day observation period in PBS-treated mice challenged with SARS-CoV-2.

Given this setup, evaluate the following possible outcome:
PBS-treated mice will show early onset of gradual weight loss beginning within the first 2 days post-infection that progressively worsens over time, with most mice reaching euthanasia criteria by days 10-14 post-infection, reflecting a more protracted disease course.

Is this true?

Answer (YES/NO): NO